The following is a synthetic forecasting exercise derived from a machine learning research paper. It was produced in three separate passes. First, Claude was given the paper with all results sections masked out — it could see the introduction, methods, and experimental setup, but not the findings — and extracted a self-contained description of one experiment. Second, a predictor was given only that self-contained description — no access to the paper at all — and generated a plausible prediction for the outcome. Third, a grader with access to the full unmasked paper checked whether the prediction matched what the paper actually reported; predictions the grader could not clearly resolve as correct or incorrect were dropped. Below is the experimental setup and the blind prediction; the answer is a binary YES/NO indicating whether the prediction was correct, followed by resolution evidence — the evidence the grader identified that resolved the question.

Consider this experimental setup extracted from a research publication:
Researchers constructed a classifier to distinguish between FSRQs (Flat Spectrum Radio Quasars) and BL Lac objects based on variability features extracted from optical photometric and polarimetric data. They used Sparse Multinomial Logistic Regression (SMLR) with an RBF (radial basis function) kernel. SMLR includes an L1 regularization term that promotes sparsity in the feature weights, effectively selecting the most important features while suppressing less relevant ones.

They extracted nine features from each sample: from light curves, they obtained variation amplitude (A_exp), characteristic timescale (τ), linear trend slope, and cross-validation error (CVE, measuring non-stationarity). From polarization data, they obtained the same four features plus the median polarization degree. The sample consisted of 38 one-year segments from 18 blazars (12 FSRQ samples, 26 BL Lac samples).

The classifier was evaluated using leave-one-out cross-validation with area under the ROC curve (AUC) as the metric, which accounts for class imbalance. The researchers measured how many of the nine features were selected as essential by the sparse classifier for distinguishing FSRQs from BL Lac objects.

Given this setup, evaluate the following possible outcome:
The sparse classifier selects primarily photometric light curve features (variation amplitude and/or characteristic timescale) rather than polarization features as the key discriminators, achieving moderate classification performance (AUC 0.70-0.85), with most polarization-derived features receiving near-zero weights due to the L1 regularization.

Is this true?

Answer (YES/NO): NO